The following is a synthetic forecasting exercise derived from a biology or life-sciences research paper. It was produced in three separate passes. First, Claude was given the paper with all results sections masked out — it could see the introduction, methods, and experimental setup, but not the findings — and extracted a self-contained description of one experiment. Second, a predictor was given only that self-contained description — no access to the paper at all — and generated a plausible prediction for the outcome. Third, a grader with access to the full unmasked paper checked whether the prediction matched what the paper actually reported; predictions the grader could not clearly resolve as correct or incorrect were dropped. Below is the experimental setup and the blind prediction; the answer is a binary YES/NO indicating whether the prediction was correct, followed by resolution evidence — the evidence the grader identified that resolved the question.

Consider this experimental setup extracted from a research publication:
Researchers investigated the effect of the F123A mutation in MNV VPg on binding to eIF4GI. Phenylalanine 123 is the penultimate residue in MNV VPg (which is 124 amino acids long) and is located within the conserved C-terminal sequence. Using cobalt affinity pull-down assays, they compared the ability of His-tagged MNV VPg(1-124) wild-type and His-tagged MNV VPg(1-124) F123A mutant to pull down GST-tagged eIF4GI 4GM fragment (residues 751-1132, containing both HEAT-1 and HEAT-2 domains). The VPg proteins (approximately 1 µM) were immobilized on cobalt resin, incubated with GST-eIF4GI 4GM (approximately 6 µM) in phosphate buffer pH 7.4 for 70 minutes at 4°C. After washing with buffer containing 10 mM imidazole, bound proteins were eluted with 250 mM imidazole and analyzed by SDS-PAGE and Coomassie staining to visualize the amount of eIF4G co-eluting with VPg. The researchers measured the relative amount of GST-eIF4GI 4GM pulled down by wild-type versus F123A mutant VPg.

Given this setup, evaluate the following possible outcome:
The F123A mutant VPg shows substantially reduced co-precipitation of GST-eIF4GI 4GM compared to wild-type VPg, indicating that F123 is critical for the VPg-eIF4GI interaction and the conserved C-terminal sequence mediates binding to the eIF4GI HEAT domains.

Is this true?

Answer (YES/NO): YES